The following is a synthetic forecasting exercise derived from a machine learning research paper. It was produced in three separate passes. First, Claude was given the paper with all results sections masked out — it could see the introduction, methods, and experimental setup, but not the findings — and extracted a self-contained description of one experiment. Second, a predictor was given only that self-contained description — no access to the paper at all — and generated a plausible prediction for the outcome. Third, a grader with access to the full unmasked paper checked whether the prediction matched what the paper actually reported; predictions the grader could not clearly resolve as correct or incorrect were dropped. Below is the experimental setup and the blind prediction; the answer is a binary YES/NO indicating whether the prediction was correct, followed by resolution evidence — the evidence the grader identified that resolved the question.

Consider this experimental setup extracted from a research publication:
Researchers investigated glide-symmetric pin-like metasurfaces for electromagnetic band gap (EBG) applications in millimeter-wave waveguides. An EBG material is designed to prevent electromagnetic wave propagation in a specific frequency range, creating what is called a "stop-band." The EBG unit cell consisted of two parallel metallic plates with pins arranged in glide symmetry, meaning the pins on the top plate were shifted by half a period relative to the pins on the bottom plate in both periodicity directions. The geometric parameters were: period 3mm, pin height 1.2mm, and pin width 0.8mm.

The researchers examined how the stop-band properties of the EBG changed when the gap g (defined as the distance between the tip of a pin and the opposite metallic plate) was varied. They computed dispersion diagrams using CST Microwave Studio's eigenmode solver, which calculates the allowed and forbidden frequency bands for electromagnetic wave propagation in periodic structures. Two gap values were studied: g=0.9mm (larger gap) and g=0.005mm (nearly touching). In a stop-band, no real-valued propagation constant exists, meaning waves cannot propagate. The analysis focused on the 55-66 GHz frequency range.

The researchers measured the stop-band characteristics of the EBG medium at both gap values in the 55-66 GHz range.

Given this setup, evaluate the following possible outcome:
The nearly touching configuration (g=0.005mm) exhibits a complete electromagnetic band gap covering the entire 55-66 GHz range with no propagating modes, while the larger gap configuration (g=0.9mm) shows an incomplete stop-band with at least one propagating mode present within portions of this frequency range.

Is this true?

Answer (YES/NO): NO